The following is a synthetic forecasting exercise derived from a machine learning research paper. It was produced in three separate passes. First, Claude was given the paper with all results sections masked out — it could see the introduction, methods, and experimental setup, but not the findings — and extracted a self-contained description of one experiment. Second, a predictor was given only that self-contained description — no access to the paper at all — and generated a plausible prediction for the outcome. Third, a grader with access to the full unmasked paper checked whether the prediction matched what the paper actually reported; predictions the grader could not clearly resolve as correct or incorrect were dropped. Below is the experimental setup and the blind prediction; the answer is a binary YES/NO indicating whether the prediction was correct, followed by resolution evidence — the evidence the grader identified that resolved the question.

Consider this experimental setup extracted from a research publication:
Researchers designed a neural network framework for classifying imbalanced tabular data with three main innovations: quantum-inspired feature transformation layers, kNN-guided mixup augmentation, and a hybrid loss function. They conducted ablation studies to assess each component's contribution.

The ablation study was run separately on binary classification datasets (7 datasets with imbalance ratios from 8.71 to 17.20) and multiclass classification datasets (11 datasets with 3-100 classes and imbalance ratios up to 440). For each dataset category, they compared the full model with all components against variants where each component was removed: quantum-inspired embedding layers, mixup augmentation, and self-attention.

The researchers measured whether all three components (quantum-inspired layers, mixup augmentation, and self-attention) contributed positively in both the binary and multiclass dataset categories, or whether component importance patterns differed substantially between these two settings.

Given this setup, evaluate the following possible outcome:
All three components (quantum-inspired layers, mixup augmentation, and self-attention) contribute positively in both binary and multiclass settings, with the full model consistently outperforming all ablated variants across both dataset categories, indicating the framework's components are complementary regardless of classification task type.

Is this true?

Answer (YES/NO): YES